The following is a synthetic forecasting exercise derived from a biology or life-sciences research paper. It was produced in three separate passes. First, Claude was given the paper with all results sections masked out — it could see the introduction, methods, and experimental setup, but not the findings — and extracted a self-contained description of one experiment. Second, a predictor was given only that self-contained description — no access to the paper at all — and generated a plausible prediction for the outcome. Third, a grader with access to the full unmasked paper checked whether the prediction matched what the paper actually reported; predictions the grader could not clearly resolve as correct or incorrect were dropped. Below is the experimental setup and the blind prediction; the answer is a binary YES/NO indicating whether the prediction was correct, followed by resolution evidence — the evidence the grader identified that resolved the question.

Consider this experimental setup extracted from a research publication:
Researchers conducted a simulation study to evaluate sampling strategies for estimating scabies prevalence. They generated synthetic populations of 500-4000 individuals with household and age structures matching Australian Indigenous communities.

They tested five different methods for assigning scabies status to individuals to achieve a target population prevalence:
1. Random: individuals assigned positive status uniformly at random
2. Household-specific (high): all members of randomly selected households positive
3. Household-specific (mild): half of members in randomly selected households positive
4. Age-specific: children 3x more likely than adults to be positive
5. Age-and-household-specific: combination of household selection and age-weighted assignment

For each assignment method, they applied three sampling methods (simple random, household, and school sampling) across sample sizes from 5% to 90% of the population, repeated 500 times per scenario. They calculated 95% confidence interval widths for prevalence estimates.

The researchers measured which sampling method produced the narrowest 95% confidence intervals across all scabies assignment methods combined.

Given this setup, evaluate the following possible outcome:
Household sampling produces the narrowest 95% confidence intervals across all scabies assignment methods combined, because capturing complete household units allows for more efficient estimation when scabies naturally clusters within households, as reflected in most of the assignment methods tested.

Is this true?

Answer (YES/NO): NO